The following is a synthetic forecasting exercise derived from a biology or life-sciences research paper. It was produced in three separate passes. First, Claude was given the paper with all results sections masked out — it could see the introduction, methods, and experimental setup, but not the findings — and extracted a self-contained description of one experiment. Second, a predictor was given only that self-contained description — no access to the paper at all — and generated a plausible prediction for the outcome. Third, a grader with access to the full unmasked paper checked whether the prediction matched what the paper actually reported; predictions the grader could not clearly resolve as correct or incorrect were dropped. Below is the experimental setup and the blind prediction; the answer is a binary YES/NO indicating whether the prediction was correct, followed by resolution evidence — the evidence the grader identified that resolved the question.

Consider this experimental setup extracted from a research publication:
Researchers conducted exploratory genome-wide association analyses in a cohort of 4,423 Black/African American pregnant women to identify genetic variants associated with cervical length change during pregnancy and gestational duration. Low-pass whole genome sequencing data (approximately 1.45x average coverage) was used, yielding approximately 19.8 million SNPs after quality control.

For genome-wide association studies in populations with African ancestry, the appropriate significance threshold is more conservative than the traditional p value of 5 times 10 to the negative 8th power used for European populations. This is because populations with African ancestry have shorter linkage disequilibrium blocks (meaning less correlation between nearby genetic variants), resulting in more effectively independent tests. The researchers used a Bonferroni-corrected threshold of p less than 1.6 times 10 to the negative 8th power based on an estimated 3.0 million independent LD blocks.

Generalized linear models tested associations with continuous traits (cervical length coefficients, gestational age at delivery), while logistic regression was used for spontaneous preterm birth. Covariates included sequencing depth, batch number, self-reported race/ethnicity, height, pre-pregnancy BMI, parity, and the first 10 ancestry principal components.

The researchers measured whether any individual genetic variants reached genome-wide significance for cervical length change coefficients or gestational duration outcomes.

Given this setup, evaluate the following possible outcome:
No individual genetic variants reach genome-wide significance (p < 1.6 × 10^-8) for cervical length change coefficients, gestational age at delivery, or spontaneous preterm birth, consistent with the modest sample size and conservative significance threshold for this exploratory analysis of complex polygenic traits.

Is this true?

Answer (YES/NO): NO